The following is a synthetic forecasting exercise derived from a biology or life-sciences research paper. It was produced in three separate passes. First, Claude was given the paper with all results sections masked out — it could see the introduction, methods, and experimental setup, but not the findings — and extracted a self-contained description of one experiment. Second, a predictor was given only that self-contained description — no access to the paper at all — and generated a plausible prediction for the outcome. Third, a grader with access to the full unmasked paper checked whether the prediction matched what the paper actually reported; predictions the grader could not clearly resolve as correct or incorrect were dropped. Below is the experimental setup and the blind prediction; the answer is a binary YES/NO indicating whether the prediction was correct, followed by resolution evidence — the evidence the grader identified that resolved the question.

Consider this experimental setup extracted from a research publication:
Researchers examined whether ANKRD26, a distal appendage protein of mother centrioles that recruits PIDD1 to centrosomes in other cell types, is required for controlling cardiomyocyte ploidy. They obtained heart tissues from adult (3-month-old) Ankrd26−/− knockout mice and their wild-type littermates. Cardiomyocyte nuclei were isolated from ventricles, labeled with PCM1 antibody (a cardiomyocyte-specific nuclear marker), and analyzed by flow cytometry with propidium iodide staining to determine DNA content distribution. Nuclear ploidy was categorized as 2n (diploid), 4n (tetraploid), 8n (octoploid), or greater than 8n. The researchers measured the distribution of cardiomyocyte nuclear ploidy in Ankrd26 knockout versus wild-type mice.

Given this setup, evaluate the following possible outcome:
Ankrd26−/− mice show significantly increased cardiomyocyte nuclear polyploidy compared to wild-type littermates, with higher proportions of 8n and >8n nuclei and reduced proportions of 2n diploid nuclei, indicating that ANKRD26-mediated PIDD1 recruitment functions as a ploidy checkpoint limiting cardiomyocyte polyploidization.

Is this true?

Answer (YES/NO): NO